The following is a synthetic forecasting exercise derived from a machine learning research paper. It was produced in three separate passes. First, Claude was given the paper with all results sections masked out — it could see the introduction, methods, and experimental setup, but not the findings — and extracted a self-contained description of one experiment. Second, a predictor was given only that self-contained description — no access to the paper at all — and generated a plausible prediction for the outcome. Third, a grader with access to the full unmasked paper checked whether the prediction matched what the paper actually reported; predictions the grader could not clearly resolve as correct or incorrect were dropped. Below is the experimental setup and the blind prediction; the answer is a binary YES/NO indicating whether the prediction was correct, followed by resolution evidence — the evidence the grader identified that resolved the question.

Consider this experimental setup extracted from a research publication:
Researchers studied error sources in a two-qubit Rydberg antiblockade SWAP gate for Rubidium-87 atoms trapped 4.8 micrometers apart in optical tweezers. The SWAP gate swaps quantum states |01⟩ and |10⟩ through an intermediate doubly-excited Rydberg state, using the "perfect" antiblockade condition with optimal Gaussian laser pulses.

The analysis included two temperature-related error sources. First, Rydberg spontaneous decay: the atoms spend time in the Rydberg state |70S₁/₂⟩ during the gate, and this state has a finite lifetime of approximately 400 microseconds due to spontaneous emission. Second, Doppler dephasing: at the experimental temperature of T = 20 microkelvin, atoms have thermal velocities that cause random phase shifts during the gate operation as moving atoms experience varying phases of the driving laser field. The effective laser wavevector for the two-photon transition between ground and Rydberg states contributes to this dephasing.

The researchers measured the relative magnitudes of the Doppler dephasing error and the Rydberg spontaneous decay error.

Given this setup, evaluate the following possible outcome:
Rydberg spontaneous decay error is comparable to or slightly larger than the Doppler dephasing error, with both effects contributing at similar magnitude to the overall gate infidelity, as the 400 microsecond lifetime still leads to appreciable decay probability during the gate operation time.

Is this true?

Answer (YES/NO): YES